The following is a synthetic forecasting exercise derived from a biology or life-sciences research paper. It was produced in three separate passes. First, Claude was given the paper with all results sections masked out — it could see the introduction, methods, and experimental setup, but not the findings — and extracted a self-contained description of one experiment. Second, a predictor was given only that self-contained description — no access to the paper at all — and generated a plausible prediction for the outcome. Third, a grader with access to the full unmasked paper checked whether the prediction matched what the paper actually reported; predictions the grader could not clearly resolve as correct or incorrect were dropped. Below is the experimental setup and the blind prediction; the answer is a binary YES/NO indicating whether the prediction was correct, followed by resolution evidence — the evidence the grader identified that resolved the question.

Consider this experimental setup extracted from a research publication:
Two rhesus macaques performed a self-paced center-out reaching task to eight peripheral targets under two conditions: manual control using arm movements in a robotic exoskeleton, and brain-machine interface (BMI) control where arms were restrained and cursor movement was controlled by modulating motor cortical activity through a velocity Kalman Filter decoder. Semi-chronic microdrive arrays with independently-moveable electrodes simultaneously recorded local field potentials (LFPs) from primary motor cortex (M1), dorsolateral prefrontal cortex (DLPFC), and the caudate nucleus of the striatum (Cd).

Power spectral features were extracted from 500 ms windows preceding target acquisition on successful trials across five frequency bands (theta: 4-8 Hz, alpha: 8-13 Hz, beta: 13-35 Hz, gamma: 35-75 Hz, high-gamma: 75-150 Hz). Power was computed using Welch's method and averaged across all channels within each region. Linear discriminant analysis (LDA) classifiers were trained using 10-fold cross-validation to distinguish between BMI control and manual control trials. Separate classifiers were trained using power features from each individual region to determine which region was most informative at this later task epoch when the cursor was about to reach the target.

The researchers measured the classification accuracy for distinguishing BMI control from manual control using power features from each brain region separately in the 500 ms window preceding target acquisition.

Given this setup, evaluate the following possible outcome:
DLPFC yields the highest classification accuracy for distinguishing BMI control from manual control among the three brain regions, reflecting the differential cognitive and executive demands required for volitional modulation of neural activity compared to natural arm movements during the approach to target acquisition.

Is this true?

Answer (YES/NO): NO